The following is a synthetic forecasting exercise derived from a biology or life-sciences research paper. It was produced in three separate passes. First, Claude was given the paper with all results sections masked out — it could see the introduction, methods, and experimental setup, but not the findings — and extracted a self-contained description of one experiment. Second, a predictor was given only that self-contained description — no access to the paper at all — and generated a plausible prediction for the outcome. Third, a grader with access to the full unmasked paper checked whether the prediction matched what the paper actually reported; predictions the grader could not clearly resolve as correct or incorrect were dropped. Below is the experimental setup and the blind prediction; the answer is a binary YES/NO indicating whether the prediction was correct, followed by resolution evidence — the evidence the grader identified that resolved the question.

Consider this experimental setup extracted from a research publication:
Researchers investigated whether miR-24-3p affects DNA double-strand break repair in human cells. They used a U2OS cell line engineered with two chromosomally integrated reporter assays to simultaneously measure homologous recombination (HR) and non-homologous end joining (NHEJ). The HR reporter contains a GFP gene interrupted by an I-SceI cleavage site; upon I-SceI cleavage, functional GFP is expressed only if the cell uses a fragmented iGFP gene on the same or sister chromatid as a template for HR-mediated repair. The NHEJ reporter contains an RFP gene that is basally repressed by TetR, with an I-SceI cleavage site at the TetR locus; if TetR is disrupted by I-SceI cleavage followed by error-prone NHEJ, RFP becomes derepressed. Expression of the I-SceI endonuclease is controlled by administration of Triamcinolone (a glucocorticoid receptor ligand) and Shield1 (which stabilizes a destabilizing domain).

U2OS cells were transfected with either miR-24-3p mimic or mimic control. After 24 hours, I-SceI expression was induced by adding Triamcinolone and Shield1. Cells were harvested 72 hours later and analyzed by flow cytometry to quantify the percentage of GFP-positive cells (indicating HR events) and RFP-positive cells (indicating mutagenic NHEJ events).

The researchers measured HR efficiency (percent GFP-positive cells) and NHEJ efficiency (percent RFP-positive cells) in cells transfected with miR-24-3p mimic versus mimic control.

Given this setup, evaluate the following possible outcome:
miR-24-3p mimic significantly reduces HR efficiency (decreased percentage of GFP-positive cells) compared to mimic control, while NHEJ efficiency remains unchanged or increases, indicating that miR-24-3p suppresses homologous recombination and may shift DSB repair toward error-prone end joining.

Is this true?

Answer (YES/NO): YES